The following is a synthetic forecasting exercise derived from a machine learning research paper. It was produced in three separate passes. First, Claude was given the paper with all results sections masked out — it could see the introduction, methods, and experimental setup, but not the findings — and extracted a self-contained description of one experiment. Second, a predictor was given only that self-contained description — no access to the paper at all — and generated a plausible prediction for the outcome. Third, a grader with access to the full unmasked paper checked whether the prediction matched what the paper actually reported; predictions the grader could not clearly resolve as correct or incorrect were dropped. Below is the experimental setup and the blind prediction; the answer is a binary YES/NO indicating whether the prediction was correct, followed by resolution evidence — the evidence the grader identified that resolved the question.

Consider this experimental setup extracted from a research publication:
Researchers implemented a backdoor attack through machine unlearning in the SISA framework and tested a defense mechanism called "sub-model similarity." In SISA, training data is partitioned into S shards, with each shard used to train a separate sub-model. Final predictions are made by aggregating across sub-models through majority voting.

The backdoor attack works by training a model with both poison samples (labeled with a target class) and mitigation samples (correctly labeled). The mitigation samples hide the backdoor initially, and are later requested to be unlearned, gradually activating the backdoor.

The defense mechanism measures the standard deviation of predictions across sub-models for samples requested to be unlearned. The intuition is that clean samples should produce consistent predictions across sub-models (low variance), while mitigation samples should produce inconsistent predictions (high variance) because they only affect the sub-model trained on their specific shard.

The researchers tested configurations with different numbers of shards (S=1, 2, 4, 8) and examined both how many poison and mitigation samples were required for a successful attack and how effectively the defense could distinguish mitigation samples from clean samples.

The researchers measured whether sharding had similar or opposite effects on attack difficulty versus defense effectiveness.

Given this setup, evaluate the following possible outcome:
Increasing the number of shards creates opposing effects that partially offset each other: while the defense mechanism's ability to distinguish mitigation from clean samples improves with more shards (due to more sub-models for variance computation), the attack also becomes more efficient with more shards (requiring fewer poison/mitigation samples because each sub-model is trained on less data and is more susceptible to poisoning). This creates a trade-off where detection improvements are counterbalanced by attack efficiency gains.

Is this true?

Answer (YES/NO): NO